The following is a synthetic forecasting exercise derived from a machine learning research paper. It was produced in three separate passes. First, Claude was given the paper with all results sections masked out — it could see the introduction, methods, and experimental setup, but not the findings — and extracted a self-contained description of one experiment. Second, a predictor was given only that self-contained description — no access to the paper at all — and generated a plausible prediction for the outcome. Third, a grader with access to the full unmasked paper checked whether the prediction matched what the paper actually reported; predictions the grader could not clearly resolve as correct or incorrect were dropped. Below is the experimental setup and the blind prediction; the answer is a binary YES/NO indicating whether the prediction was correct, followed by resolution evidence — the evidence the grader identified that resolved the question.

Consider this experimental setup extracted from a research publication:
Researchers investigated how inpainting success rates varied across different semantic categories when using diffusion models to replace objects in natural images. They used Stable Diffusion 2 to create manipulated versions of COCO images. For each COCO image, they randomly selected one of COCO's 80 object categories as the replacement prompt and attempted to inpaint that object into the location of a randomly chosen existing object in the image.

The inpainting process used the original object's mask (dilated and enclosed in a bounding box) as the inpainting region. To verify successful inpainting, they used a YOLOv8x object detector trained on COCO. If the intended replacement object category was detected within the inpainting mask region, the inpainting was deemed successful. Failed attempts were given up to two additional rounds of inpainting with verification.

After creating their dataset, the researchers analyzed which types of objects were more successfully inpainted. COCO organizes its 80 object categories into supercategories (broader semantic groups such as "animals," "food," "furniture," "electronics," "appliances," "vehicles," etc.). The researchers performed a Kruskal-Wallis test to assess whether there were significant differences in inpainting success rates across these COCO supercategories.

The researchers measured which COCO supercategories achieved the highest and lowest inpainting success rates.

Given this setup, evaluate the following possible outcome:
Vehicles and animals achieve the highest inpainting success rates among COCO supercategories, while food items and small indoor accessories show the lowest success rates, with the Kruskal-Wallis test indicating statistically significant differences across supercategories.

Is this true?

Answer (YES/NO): NO